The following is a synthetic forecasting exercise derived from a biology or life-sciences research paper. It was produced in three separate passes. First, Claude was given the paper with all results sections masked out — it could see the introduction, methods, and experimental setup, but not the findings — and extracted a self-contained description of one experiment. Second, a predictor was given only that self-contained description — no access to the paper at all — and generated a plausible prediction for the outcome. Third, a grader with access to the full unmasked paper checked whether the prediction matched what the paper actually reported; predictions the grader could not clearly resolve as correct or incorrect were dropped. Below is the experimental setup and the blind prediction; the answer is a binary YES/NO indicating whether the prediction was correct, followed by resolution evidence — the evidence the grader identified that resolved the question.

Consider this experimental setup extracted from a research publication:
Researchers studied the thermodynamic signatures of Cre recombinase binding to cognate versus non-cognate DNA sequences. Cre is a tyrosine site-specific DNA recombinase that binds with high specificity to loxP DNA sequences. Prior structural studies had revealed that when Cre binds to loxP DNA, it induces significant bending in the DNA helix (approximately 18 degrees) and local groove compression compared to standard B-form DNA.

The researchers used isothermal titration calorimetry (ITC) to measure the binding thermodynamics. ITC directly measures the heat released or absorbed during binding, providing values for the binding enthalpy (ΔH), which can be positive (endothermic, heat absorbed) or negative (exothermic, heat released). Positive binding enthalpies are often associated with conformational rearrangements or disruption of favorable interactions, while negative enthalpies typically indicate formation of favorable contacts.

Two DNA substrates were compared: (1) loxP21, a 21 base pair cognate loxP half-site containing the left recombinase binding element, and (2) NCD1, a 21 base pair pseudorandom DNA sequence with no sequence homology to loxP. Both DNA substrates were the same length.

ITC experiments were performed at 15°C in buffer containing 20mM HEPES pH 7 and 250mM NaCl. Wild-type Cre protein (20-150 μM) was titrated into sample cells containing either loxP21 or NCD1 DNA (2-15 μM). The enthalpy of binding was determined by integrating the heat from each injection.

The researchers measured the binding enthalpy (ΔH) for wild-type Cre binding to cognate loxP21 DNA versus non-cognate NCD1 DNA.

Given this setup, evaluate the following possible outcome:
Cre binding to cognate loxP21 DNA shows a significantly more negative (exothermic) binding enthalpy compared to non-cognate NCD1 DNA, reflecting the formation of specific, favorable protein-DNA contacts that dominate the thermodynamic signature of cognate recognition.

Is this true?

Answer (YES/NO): NO